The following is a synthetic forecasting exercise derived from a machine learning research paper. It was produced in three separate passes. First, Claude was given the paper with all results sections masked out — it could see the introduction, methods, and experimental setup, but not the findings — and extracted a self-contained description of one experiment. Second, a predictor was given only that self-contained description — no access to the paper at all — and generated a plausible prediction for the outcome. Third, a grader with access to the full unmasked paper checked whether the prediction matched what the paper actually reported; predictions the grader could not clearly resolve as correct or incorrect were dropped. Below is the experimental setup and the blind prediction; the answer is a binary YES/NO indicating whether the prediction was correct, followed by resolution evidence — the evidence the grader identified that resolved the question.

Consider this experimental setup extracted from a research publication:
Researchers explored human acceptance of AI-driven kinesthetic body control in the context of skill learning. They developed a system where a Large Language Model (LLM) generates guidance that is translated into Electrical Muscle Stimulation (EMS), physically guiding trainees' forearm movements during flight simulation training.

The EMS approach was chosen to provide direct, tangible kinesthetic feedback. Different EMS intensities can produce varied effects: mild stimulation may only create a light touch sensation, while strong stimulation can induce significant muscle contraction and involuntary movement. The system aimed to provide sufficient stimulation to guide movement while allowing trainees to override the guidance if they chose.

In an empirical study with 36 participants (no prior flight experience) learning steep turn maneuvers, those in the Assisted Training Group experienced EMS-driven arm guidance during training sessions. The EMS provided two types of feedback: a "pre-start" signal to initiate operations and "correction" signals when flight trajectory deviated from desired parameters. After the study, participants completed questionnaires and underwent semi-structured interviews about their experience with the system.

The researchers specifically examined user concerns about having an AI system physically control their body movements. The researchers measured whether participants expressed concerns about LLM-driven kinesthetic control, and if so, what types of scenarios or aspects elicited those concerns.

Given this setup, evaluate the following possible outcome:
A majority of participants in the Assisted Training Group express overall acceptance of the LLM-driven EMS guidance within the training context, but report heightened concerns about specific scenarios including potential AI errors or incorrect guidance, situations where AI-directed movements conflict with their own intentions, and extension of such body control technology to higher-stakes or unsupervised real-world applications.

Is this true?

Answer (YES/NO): NO